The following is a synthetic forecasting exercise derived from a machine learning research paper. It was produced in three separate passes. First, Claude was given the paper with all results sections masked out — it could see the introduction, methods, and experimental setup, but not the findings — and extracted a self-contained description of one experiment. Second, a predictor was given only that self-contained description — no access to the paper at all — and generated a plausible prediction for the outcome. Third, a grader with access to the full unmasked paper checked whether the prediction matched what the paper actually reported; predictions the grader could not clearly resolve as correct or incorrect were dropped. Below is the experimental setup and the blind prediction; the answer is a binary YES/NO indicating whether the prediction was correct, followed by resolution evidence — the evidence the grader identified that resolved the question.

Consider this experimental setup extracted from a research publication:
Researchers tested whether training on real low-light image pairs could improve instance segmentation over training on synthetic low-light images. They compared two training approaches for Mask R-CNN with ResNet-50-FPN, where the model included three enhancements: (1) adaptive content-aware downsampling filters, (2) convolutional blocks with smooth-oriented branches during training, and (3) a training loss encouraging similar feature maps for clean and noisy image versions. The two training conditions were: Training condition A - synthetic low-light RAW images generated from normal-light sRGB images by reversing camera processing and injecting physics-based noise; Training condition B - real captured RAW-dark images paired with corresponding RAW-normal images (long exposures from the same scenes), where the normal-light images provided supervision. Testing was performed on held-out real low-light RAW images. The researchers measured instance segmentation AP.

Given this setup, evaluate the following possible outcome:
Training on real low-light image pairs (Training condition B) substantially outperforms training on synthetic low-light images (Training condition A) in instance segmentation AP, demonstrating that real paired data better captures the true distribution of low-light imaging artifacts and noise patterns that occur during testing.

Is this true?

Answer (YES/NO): NO